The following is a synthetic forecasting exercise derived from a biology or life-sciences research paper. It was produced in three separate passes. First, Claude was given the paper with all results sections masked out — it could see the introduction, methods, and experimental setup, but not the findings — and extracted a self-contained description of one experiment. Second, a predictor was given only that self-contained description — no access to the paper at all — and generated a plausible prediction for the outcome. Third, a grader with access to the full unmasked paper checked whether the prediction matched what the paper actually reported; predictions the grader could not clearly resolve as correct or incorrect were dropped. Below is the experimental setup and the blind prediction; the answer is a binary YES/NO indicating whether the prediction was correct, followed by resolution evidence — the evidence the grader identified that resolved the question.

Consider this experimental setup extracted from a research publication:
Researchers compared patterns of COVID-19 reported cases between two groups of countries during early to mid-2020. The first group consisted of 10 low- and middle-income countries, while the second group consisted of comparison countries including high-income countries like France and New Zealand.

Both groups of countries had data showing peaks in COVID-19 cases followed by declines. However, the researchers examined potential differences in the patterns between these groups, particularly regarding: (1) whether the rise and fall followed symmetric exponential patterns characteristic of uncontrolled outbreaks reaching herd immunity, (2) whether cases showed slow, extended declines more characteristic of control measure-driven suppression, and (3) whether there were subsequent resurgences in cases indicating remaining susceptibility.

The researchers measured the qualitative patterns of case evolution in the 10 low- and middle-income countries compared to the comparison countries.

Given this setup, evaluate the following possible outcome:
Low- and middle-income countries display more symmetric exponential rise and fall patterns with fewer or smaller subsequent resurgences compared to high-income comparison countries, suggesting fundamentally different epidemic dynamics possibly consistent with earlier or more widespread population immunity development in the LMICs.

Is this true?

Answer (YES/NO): YES